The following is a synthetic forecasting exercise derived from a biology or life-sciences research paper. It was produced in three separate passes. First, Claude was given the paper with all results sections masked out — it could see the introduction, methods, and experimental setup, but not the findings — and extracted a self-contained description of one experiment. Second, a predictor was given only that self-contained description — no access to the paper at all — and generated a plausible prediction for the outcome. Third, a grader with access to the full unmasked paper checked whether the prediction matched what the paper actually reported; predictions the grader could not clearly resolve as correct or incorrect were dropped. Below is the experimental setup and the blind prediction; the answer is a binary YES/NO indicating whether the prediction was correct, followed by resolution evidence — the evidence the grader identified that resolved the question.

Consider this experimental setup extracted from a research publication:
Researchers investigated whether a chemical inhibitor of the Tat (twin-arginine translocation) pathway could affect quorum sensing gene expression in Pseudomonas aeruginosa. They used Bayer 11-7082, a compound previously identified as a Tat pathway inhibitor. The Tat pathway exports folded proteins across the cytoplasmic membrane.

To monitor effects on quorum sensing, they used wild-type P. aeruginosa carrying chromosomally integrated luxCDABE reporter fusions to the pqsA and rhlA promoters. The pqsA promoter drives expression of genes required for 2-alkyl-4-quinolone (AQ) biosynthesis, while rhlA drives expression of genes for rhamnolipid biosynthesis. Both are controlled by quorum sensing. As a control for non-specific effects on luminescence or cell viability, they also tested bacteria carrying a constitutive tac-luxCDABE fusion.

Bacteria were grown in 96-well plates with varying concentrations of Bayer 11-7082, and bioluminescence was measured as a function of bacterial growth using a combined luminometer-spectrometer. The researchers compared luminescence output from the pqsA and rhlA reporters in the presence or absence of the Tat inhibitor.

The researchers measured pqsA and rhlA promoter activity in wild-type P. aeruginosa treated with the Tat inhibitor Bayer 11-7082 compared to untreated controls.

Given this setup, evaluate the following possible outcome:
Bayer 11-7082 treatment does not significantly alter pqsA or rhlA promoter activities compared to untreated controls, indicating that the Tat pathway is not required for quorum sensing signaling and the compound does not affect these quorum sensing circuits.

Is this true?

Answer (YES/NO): NO